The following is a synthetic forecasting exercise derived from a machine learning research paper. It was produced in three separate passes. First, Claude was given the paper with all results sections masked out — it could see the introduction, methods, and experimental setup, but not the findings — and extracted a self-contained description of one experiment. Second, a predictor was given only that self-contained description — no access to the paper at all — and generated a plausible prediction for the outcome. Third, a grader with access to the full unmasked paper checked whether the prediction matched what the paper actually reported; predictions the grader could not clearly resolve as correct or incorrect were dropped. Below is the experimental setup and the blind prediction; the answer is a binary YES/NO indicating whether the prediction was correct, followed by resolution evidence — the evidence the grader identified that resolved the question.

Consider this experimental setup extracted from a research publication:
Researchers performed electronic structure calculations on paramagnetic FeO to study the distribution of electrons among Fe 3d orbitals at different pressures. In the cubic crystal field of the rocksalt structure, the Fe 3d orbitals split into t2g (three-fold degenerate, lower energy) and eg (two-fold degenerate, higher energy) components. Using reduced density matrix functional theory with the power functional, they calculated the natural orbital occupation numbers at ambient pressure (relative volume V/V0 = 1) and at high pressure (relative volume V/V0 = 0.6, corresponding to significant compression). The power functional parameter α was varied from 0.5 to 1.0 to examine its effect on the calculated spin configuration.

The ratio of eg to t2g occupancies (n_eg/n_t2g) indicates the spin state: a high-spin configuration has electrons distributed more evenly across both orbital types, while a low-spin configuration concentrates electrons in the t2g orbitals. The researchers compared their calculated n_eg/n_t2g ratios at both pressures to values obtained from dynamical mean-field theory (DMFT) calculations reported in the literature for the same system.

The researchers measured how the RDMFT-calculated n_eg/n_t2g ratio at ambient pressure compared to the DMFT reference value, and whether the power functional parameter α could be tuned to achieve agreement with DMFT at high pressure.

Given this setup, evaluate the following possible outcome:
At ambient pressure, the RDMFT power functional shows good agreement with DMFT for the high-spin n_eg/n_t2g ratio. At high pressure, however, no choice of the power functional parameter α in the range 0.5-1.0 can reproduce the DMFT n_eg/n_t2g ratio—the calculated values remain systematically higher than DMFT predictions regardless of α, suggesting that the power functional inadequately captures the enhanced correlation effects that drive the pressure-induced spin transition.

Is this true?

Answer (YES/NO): NO